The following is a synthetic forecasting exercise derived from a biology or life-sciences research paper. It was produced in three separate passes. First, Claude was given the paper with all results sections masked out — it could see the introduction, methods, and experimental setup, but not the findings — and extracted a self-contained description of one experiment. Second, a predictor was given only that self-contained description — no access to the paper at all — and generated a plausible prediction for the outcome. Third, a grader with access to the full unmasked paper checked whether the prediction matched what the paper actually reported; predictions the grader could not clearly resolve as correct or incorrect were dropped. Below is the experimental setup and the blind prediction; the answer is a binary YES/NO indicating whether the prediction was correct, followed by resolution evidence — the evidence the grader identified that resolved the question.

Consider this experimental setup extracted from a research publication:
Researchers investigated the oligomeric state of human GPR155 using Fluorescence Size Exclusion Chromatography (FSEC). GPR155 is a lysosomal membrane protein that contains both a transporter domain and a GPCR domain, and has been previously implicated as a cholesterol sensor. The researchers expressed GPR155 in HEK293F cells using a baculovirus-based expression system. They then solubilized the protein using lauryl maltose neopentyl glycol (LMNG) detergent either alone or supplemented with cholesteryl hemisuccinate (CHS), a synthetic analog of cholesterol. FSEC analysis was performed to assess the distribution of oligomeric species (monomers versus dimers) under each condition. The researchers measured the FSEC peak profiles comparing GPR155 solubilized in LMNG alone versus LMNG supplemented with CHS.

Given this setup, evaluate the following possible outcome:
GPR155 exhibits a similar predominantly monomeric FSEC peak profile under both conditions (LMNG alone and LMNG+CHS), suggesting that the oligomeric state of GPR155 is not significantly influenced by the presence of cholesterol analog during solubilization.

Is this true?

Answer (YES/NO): NO